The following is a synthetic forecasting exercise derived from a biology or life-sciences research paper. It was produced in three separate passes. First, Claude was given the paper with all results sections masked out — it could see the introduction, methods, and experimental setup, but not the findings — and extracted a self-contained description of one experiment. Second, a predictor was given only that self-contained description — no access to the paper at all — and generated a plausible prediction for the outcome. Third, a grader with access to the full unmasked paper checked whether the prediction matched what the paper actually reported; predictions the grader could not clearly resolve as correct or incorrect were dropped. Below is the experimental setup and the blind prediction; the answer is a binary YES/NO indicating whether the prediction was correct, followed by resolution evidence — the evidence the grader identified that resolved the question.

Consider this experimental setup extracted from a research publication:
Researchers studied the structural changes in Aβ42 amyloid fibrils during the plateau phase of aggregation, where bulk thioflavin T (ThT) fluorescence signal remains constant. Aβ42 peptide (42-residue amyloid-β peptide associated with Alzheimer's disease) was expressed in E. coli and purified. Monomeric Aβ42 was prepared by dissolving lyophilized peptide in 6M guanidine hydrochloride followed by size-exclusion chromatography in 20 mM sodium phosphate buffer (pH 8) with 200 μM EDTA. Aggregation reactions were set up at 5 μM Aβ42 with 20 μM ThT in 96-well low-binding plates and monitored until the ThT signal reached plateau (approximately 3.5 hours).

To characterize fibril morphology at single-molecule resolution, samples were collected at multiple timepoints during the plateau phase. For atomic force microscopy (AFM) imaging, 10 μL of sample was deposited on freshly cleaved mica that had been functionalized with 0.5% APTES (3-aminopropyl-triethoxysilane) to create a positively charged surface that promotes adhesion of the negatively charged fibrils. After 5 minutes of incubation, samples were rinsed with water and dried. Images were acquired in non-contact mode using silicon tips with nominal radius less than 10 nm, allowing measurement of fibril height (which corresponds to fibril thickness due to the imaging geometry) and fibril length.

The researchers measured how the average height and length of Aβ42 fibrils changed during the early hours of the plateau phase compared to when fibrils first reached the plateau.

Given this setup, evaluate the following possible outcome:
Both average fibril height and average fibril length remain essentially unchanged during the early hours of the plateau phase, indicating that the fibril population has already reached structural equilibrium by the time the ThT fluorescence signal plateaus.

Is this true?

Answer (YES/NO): NO